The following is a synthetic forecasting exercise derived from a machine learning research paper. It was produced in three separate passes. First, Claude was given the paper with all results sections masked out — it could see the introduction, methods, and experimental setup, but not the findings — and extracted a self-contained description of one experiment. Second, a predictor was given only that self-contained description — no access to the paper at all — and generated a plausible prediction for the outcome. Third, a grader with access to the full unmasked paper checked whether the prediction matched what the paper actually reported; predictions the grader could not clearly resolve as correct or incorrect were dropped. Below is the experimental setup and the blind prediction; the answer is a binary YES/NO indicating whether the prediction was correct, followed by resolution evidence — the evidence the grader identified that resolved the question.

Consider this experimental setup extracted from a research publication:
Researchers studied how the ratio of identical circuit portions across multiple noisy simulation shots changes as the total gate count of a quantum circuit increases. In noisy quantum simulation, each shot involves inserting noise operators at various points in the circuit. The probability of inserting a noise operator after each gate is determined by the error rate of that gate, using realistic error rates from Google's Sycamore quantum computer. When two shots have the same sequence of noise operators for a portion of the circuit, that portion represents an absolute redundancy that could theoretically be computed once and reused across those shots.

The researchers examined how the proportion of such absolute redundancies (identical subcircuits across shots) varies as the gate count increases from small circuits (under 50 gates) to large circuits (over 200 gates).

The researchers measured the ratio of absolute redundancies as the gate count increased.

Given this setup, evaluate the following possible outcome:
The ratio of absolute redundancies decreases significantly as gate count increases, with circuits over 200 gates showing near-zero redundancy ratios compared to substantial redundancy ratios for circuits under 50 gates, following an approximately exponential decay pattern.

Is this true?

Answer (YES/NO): NO